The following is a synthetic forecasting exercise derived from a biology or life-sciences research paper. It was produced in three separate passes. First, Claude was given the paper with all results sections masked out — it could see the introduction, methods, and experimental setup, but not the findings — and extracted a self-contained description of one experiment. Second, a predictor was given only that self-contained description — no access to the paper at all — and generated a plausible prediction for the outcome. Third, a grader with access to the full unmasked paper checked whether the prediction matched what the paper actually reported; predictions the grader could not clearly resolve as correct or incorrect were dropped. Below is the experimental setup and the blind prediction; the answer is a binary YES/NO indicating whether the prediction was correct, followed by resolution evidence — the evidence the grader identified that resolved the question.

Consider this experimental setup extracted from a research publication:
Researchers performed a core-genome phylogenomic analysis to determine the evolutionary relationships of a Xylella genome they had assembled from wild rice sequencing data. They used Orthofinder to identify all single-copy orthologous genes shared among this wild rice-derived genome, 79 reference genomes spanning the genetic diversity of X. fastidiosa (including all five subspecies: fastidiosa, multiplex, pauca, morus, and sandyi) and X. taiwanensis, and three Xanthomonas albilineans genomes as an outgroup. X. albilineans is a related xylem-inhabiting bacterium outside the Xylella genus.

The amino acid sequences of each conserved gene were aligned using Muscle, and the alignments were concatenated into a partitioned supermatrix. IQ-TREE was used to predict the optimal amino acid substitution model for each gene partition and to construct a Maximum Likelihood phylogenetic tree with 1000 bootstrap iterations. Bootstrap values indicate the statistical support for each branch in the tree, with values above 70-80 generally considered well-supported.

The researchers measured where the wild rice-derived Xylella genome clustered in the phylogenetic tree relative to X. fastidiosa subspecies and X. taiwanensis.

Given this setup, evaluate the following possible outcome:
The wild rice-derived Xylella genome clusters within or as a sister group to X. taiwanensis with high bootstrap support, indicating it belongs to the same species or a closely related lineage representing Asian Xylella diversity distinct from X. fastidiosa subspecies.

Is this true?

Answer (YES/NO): YES